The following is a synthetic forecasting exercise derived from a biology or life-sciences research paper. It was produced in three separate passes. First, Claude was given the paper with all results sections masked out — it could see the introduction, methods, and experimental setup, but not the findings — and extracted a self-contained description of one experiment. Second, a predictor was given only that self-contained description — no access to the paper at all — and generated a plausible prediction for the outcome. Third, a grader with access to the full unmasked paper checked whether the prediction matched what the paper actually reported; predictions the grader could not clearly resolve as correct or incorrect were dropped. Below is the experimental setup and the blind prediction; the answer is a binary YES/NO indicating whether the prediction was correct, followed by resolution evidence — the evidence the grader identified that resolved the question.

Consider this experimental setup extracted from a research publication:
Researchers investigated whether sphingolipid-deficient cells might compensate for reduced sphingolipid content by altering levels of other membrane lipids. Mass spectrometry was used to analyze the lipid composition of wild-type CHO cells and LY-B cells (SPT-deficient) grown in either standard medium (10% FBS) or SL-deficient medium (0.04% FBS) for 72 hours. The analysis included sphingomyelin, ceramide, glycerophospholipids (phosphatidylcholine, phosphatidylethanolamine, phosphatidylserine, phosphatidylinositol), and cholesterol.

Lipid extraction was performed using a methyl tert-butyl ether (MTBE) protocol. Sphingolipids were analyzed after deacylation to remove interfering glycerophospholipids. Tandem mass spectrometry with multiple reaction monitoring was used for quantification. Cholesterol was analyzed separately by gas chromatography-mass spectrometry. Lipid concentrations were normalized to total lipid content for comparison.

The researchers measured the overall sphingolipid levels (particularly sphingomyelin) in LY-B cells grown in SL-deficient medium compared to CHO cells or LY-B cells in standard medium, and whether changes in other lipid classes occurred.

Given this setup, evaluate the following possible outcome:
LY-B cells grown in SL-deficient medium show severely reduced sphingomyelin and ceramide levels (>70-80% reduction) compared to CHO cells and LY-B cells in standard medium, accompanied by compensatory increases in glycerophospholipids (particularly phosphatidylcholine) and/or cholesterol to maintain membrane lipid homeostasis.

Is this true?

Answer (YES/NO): NO